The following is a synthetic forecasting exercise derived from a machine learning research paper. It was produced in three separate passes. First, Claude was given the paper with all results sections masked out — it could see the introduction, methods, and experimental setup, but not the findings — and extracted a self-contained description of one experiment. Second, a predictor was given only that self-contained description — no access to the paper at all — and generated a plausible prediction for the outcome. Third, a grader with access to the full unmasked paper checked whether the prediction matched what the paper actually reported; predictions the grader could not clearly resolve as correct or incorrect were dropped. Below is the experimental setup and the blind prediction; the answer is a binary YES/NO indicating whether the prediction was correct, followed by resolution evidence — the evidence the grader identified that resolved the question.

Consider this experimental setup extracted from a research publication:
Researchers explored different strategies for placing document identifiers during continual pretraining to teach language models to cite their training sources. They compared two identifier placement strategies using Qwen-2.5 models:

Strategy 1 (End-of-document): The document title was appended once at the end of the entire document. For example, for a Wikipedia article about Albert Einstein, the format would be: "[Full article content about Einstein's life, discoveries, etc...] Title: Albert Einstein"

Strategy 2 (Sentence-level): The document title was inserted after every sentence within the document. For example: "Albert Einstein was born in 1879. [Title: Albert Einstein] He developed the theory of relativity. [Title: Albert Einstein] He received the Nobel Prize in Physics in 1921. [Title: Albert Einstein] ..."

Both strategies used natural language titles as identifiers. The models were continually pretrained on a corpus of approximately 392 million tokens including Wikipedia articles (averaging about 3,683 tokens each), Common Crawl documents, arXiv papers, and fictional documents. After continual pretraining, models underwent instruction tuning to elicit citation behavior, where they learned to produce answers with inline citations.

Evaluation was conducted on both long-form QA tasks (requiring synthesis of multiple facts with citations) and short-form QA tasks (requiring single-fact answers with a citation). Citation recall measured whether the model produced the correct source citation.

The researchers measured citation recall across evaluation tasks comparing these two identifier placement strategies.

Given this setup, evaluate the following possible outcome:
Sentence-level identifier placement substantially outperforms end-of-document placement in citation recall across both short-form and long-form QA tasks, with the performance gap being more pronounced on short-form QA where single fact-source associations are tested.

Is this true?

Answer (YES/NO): NO